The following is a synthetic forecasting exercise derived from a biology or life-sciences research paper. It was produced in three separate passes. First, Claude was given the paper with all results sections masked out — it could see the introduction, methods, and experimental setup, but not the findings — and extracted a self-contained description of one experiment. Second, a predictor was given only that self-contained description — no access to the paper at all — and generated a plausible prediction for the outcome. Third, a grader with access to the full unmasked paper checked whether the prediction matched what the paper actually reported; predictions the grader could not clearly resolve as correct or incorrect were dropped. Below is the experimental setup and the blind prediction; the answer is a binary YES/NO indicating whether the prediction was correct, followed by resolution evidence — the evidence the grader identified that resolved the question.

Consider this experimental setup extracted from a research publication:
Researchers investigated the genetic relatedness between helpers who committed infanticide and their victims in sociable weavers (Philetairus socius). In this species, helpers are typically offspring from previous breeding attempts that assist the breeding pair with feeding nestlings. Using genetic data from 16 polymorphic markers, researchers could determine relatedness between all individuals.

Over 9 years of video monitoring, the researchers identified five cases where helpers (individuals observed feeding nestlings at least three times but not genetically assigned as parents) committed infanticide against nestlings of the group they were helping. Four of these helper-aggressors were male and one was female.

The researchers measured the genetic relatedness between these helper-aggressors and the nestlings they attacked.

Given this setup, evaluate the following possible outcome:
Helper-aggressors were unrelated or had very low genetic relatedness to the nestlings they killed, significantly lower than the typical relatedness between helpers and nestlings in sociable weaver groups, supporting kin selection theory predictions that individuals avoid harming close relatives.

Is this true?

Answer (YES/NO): NO